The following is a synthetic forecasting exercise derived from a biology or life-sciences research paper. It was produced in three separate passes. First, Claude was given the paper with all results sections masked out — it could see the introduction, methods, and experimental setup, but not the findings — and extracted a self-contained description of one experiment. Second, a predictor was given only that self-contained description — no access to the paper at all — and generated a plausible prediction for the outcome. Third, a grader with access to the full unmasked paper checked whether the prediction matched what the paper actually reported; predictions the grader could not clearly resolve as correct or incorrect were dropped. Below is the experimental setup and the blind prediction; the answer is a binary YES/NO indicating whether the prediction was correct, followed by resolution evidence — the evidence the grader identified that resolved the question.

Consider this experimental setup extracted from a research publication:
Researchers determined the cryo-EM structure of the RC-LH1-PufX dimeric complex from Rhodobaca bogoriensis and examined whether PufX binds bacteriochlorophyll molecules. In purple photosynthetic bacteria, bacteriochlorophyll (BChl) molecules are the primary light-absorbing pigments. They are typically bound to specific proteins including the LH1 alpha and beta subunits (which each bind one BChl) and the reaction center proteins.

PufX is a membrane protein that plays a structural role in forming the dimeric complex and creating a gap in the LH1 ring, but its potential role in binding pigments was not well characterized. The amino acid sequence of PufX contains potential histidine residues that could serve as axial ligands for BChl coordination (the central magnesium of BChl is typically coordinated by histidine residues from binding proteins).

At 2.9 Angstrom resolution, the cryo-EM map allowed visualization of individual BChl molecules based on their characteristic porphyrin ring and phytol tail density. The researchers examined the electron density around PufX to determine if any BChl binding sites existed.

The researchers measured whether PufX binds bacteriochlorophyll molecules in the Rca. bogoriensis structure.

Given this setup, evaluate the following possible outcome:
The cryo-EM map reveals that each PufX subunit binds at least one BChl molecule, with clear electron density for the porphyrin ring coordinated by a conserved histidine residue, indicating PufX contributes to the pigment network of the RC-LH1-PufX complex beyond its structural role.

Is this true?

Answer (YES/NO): NO